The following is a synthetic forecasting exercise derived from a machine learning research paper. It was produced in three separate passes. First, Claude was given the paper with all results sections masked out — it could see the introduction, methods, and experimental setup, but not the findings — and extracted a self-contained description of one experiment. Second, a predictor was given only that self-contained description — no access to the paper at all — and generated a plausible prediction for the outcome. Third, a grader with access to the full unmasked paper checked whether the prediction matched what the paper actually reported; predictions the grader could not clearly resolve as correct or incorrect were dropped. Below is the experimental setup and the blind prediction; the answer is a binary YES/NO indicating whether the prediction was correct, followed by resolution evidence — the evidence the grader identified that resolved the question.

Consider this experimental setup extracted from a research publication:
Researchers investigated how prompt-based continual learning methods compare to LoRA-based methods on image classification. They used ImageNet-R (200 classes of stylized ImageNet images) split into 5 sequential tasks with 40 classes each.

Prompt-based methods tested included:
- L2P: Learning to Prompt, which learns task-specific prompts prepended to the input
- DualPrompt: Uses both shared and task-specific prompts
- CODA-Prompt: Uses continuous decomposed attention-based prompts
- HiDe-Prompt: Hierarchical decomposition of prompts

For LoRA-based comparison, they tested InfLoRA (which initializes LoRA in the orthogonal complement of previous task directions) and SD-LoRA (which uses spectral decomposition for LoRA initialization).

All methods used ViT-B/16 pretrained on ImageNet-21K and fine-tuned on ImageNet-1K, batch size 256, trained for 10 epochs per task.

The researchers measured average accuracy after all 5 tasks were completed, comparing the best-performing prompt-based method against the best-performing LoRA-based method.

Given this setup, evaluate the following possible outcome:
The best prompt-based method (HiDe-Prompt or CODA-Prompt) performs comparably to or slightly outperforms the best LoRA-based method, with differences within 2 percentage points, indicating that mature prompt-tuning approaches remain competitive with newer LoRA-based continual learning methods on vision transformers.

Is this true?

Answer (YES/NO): NO